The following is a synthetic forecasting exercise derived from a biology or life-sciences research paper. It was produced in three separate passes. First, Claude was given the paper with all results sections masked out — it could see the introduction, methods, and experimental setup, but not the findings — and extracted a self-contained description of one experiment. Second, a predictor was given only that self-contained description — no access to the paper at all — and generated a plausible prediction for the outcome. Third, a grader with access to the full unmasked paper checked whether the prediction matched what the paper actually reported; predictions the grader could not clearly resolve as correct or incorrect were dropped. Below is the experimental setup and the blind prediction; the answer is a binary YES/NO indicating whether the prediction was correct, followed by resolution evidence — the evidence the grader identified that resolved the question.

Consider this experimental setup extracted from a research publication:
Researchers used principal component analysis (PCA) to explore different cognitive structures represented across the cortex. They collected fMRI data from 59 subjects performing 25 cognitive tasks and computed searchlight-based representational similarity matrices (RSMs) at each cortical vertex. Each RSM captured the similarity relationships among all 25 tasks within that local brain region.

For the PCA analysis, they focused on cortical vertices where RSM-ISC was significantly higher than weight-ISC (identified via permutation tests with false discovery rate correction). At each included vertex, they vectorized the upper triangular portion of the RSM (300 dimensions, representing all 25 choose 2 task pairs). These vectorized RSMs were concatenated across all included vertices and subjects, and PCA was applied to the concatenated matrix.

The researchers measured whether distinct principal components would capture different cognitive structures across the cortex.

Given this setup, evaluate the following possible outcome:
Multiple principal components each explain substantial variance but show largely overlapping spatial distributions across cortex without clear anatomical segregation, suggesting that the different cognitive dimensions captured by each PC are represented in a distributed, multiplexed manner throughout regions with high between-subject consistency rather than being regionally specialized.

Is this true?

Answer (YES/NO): NO